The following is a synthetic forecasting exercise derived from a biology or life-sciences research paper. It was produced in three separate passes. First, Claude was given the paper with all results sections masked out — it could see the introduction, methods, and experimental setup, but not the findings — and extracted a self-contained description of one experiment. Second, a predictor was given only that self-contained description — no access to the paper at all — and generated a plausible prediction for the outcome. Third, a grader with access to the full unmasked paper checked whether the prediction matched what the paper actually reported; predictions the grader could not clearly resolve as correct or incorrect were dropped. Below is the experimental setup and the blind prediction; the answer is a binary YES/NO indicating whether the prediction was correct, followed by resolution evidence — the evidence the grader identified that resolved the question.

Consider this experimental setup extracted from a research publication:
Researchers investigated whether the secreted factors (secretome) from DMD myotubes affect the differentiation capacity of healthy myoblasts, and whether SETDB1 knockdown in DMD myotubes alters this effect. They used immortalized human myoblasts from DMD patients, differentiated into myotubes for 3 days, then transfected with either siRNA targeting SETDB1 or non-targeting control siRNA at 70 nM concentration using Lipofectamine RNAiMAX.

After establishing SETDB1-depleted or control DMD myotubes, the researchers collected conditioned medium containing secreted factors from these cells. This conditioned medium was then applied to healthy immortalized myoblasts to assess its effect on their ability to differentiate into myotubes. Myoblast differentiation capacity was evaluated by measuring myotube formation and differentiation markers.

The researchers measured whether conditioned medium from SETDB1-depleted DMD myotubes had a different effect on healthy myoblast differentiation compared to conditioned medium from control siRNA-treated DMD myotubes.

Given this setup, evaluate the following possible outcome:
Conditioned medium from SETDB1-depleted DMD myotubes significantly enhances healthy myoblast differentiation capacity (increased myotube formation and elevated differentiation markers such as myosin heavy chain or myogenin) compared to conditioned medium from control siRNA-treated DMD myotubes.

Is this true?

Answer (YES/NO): NO